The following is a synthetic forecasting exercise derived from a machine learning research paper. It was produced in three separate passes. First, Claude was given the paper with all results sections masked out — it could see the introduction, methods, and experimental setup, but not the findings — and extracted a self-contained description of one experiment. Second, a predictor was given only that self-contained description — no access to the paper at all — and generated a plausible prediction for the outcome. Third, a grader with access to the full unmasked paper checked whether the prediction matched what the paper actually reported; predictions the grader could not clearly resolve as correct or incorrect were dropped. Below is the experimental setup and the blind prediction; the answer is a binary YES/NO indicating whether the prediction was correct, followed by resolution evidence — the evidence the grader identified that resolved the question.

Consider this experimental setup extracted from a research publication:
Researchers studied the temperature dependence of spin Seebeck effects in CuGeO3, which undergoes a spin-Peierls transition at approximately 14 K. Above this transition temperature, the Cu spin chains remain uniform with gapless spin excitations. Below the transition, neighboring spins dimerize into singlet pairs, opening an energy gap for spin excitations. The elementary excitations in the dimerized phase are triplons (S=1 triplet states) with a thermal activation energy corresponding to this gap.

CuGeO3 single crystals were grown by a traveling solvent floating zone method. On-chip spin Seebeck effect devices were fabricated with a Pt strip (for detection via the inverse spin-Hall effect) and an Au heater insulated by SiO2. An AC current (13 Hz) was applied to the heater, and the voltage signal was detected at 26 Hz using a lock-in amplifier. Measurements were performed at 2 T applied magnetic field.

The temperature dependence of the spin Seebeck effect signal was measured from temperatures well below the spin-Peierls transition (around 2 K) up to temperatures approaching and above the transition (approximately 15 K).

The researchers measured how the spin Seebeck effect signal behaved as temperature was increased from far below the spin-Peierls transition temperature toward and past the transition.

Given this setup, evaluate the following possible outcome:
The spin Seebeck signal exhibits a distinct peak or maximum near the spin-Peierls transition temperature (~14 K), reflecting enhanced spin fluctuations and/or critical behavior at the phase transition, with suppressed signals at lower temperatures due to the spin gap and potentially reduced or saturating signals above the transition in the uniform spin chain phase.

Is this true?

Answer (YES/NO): NO